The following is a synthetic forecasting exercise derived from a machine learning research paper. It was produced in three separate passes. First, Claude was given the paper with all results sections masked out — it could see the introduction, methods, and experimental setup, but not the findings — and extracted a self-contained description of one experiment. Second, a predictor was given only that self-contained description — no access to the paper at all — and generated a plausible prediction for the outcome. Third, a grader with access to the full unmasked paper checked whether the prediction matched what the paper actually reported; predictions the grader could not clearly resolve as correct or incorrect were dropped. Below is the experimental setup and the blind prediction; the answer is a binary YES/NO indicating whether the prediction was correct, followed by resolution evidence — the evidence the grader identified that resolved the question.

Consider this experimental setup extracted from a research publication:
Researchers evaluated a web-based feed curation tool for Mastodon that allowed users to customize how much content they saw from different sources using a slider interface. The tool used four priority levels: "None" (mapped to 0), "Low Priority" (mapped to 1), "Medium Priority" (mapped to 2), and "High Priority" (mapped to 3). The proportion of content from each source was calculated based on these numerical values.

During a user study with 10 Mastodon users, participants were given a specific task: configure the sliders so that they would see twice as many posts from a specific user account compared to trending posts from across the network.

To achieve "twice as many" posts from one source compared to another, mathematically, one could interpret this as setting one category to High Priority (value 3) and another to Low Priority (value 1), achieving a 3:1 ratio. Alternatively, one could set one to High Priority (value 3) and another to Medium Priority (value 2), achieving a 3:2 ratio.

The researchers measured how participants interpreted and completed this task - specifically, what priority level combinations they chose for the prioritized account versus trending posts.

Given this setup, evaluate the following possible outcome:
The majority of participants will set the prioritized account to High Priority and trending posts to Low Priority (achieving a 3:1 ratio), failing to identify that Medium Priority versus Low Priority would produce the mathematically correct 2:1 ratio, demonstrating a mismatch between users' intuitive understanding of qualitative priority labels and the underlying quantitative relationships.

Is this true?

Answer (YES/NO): YES